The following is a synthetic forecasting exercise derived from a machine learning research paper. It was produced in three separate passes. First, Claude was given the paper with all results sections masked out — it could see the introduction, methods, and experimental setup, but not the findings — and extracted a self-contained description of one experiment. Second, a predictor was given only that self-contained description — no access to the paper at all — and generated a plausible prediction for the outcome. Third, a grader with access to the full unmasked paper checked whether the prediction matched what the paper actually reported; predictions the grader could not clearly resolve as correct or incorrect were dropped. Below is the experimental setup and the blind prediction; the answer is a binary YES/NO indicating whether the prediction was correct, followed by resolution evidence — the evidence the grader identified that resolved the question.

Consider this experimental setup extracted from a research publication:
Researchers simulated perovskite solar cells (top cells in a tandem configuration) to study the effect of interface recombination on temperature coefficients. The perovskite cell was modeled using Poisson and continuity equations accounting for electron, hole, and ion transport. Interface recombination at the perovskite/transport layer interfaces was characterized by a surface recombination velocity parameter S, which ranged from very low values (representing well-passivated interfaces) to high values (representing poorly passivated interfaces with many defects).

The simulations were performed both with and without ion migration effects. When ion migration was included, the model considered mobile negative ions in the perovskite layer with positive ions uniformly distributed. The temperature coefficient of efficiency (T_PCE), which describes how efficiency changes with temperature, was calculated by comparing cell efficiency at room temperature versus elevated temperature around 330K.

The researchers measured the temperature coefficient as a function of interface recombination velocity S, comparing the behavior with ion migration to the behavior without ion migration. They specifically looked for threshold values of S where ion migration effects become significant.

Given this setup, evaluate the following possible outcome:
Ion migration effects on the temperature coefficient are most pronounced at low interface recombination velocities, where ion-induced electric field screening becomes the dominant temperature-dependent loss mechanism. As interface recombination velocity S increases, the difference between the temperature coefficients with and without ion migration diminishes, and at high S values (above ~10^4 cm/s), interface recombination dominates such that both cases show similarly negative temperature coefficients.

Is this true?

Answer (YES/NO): NO